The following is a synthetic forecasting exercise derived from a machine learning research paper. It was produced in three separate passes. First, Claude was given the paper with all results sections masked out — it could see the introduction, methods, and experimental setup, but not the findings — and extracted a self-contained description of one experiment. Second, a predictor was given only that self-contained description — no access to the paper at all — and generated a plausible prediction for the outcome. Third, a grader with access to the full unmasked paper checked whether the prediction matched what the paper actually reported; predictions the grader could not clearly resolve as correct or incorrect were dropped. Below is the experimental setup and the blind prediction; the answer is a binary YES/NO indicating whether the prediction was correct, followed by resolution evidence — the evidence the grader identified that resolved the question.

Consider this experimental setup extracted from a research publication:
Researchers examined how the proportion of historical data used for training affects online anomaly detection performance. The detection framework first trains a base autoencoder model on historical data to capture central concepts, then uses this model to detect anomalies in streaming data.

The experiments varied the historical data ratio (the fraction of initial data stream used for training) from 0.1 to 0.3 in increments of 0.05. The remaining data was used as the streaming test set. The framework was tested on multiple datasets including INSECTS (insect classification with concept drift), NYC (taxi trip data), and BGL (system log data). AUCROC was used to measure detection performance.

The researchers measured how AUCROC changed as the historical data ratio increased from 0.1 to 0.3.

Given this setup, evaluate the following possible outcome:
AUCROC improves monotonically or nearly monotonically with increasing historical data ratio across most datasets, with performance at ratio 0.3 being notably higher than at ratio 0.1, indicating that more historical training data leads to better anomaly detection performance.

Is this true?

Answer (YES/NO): NO